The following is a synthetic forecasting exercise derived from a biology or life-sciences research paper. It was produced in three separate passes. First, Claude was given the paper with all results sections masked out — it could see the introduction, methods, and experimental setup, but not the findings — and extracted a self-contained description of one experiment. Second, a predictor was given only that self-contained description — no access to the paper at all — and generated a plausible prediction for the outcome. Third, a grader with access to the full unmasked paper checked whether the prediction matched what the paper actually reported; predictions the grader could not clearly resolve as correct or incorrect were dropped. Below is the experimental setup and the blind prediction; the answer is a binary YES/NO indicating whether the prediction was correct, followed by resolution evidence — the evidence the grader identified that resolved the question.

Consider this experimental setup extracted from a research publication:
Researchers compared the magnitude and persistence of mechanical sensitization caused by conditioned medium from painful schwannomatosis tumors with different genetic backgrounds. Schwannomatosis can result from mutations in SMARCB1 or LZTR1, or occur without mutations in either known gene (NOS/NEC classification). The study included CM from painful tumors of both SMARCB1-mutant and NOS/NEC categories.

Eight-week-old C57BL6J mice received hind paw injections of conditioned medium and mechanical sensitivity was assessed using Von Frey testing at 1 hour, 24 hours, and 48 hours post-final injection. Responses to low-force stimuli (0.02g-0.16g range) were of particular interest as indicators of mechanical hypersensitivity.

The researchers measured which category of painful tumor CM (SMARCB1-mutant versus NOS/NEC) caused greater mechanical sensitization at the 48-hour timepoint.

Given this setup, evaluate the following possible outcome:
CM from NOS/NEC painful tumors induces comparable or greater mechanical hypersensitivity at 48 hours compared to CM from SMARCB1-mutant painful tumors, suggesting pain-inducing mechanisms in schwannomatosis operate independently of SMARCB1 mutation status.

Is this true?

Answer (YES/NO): YES